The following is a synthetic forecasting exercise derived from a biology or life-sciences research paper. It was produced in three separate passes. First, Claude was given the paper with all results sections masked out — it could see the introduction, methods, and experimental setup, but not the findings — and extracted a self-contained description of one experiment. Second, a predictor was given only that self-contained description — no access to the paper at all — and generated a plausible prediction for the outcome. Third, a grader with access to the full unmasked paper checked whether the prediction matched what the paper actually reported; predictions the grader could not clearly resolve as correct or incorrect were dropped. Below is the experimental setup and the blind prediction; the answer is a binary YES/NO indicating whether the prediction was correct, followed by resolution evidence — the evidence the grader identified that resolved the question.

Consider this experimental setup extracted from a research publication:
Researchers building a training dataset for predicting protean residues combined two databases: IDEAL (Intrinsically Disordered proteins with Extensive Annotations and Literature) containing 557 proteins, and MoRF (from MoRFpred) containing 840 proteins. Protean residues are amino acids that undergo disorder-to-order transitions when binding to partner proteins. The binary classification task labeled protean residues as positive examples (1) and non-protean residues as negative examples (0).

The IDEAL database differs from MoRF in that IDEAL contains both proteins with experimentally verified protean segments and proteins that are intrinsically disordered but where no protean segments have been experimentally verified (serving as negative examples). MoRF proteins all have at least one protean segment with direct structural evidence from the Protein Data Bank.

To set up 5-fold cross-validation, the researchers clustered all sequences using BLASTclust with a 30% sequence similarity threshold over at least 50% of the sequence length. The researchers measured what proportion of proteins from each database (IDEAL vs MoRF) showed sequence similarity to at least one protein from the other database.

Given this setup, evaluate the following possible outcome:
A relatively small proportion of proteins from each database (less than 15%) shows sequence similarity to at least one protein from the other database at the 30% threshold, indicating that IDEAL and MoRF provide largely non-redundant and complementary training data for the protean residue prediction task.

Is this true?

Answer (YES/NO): NO